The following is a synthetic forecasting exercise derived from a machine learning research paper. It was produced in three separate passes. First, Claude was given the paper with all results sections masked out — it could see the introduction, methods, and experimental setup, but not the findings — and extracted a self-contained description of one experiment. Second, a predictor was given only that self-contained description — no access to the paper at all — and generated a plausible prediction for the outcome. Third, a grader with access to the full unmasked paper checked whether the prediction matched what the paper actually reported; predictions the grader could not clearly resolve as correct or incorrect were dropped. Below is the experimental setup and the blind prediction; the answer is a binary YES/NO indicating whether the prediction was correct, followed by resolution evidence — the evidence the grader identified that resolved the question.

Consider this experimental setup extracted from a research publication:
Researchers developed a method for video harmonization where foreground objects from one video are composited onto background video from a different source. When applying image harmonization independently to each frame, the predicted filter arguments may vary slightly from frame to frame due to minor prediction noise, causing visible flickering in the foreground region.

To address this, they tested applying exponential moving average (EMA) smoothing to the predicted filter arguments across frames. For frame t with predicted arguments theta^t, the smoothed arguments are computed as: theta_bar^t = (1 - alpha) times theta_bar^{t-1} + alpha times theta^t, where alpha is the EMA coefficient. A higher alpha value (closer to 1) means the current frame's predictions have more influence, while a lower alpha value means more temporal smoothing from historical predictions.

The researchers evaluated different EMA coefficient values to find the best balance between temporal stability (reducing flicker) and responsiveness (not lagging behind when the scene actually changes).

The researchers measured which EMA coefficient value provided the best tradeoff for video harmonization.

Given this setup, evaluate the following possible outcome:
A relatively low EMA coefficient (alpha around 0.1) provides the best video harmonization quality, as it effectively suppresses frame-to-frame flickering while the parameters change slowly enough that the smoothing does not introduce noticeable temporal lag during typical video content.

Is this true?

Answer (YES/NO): NO